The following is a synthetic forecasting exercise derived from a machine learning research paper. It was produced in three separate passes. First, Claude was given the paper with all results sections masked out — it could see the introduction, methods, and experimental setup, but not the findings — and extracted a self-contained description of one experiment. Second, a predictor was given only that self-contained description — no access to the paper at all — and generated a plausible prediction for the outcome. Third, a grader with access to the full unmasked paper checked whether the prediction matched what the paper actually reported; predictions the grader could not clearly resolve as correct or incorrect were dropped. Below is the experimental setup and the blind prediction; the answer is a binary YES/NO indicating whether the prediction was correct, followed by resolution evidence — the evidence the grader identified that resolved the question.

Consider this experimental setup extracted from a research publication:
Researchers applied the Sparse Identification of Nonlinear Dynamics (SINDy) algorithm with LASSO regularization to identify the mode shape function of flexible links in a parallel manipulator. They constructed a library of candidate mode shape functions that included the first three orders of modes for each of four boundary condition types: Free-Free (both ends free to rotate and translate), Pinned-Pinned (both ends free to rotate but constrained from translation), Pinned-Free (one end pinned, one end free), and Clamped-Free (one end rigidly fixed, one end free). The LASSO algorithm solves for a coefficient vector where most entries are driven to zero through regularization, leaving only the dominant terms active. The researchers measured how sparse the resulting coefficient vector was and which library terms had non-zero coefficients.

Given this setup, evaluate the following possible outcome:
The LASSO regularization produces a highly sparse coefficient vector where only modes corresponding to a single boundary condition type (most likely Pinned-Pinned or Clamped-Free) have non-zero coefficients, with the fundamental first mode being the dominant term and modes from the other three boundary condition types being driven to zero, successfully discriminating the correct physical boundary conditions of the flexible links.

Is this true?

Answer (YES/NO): YES